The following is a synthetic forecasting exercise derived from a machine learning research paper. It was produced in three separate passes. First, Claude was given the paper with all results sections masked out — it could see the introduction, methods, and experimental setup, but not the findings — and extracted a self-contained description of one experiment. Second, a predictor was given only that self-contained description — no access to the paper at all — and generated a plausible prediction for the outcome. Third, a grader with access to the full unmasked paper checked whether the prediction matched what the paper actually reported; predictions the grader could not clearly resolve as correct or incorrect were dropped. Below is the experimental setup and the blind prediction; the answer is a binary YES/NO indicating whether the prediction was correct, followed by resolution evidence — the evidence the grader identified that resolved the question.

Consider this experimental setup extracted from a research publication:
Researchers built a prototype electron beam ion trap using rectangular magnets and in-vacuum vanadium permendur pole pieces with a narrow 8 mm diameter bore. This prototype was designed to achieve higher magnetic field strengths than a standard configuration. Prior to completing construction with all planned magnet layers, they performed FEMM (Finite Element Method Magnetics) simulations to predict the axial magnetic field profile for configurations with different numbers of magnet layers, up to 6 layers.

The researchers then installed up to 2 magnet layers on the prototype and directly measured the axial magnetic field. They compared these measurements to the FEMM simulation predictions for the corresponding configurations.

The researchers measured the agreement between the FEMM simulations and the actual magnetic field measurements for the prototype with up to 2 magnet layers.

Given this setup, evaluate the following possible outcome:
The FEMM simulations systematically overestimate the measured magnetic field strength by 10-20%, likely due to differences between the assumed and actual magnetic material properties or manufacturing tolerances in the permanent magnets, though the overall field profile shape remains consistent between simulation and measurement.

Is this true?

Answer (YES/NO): NO